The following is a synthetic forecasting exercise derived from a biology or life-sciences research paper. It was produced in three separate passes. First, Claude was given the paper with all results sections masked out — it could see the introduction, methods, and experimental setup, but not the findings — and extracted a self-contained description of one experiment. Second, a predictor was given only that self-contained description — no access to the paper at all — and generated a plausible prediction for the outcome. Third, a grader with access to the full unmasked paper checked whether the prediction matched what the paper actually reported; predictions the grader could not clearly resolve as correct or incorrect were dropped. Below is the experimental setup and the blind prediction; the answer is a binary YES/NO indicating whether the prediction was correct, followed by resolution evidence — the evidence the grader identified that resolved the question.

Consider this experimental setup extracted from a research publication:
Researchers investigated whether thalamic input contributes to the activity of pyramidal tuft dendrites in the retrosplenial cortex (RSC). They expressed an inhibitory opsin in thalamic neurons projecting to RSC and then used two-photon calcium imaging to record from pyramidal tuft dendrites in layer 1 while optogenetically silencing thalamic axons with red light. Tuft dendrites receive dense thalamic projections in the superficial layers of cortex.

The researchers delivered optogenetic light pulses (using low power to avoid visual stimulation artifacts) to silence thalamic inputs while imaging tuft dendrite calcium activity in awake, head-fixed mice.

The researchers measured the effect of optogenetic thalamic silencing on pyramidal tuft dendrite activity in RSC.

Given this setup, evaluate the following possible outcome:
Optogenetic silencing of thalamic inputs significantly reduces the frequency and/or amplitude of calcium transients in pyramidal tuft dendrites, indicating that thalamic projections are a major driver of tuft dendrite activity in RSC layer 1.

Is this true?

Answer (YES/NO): NO